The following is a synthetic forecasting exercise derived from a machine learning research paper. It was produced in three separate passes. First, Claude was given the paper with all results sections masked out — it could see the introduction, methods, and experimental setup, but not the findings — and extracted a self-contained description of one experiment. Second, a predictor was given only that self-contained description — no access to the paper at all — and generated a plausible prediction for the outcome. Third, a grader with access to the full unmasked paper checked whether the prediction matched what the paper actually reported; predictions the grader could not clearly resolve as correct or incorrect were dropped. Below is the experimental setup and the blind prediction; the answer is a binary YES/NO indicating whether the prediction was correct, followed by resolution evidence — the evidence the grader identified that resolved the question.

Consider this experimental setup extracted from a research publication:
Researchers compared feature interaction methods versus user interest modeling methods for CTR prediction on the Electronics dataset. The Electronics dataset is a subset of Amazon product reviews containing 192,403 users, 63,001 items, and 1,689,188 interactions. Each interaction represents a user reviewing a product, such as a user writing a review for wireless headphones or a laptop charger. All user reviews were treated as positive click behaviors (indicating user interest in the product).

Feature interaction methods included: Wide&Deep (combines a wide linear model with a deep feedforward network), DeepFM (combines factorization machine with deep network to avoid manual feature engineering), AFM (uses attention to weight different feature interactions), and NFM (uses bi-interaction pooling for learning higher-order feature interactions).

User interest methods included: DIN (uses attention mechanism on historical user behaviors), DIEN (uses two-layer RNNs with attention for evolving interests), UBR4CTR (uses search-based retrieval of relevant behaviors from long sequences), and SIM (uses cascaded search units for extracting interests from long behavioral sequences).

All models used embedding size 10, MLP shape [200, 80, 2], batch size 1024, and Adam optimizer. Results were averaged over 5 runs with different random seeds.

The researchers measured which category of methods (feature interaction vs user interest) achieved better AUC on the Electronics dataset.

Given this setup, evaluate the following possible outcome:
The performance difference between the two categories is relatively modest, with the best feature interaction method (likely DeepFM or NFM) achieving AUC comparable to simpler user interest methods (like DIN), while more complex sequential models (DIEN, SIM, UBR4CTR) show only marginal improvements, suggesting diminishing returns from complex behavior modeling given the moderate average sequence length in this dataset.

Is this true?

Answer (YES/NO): NO